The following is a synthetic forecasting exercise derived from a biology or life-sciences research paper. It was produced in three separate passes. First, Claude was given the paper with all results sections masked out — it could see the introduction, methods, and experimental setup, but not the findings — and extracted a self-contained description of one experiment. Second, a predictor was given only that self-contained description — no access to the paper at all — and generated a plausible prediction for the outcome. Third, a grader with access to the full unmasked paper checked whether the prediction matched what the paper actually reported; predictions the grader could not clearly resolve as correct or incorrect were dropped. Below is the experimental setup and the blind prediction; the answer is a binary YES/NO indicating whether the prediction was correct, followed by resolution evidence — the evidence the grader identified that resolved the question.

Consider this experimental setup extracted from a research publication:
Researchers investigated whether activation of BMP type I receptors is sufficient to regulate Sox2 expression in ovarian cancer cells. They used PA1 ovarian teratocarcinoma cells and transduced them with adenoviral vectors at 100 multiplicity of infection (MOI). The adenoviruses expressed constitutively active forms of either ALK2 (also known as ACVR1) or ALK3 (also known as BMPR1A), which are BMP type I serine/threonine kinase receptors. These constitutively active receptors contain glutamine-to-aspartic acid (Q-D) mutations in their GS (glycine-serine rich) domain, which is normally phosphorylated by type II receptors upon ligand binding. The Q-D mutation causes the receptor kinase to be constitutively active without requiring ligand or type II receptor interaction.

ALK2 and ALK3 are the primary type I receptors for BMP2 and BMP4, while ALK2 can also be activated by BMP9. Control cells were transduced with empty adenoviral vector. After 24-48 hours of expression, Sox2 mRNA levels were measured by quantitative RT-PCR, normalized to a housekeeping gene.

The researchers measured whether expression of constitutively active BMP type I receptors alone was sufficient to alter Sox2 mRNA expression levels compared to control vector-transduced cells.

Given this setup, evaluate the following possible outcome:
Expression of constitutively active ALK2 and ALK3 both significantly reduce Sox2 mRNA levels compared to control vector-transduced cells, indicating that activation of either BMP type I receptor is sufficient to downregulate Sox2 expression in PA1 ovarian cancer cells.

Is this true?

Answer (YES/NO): NO